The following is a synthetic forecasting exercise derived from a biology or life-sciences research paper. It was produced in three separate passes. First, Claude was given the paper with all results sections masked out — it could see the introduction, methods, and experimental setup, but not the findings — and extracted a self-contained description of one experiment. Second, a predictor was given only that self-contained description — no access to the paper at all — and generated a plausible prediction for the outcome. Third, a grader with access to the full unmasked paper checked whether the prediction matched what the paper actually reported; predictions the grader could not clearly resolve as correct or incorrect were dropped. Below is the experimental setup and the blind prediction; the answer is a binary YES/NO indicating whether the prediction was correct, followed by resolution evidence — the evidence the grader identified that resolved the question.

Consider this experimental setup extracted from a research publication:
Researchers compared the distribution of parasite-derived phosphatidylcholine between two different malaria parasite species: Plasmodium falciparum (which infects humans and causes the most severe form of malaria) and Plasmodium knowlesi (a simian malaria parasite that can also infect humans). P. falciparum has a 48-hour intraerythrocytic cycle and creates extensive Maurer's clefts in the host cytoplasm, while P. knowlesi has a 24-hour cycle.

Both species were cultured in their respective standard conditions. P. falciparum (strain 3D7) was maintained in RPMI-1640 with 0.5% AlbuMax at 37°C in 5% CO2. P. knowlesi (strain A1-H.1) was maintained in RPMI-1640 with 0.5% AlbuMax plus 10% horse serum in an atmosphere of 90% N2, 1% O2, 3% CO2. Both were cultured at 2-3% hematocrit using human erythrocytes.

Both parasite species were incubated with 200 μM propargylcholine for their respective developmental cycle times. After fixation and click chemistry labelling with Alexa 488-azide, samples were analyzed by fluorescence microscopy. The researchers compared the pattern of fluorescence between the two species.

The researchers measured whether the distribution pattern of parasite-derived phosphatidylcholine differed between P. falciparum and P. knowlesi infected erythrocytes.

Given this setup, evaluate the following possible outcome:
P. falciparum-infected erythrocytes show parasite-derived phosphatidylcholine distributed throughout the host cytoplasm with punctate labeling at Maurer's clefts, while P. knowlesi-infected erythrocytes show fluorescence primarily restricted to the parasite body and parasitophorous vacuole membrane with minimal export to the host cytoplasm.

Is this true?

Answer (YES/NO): NO